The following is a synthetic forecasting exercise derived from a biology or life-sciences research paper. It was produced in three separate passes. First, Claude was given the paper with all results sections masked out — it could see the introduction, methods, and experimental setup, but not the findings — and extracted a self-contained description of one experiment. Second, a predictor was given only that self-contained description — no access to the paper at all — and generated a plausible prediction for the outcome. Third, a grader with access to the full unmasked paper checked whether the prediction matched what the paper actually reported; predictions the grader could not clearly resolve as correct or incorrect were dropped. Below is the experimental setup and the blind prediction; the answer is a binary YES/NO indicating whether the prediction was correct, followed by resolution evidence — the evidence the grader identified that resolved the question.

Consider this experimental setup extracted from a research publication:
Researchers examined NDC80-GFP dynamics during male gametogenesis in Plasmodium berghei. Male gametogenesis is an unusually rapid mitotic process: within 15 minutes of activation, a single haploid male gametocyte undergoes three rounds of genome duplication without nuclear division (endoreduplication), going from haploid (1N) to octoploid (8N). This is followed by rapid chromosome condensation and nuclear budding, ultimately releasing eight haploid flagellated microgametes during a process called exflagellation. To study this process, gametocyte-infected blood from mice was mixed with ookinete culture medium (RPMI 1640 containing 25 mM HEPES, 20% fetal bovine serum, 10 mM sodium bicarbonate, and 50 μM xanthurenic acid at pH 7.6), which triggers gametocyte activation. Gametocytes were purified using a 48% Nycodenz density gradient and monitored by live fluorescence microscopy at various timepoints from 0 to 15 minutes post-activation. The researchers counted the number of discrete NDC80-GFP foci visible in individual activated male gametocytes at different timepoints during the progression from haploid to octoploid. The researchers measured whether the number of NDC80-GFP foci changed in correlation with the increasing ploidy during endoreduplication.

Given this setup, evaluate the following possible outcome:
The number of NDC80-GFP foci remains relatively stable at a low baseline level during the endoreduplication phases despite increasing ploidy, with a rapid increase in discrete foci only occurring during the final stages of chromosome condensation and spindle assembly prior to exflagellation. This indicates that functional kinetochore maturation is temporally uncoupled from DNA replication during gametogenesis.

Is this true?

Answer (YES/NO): NO